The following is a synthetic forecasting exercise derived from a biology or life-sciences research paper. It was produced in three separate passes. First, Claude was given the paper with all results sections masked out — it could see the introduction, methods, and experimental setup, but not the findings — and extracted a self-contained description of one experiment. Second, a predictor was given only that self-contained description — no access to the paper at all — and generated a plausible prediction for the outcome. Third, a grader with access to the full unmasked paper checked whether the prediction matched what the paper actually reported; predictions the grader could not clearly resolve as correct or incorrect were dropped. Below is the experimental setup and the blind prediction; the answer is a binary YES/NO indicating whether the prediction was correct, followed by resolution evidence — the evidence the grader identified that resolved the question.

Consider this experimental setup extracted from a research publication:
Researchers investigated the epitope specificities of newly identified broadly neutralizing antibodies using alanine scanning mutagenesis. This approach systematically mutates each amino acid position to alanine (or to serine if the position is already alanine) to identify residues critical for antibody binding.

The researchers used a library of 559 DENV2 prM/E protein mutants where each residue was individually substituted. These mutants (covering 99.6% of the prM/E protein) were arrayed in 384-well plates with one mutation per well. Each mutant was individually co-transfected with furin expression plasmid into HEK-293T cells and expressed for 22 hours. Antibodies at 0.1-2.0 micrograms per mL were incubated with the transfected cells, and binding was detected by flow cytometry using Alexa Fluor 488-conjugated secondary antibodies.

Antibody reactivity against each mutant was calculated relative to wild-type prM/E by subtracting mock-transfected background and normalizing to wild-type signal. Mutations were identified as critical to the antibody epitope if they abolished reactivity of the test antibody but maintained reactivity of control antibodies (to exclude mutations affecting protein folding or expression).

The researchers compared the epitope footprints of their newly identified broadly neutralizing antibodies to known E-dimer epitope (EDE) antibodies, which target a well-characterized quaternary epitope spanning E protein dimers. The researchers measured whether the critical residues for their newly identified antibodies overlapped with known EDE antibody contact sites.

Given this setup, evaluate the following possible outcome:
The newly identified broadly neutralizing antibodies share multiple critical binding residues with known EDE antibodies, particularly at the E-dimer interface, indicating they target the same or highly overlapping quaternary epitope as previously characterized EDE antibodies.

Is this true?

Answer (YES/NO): NO